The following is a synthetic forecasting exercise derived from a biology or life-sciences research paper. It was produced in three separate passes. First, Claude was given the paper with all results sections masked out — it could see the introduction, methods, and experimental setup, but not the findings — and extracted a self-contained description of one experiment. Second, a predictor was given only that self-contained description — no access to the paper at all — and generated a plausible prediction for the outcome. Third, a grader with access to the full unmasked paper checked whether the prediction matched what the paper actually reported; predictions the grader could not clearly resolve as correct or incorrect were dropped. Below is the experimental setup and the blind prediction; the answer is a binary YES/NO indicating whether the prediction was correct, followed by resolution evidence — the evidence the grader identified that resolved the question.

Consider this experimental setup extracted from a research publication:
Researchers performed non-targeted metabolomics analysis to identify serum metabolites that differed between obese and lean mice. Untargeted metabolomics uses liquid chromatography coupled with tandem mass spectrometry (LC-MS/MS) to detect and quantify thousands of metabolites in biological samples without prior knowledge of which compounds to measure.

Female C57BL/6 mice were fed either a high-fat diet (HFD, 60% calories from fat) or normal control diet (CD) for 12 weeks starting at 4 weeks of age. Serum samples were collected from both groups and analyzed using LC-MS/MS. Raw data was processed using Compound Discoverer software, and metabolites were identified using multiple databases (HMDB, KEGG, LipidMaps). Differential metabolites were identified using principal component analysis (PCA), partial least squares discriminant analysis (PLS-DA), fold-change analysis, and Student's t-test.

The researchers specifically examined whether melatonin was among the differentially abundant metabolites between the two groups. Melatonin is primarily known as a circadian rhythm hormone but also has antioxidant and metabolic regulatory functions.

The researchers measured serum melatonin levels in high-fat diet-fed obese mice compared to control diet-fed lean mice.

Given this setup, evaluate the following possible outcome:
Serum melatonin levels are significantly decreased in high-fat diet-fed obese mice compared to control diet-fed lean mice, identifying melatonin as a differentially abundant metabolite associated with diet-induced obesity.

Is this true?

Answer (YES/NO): YES